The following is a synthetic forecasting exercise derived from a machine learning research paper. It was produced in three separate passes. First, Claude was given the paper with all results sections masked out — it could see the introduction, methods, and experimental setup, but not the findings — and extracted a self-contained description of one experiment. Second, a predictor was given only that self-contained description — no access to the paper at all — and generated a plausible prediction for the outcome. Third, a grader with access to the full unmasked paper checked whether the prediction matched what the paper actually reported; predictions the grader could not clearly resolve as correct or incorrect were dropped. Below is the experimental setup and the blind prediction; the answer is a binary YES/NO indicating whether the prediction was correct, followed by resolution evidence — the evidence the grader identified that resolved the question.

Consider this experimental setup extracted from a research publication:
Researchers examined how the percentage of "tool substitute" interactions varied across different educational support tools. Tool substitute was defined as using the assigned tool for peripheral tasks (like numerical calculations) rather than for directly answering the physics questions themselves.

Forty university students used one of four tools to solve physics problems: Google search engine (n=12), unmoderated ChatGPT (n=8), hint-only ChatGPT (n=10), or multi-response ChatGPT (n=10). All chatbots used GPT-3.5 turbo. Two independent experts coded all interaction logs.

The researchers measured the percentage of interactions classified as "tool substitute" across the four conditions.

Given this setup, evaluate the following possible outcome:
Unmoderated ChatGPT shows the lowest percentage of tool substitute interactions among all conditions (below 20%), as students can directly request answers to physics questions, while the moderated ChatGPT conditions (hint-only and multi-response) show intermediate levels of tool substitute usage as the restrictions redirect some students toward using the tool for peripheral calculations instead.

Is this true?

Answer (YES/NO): NO